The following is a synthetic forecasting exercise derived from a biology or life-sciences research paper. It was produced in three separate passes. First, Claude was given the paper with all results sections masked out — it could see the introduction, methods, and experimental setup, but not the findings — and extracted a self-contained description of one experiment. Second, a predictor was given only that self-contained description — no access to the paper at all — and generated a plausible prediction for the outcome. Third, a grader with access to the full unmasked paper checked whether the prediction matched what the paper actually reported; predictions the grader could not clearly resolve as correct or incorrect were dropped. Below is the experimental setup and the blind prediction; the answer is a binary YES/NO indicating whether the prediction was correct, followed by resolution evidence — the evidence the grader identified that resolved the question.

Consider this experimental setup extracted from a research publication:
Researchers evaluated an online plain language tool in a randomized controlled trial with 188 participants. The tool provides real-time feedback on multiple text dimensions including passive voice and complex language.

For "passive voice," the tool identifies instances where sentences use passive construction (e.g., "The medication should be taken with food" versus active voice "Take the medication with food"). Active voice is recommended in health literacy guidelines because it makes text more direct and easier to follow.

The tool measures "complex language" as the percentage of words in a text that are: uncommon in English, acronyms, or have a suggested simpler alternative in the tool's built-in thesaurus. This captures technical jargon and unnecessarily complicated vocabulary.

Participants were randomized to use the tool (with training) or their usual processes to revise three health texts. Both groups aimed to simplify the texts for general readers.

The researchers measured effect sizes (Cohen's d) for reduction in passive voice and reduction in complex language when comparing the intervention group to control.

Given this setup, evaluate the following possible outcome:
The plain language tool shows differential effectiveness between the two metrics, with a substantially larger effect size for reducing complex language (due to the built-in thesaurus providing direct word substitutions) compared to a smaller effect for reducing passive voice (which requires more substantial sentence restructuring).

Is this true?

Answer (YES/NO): YES